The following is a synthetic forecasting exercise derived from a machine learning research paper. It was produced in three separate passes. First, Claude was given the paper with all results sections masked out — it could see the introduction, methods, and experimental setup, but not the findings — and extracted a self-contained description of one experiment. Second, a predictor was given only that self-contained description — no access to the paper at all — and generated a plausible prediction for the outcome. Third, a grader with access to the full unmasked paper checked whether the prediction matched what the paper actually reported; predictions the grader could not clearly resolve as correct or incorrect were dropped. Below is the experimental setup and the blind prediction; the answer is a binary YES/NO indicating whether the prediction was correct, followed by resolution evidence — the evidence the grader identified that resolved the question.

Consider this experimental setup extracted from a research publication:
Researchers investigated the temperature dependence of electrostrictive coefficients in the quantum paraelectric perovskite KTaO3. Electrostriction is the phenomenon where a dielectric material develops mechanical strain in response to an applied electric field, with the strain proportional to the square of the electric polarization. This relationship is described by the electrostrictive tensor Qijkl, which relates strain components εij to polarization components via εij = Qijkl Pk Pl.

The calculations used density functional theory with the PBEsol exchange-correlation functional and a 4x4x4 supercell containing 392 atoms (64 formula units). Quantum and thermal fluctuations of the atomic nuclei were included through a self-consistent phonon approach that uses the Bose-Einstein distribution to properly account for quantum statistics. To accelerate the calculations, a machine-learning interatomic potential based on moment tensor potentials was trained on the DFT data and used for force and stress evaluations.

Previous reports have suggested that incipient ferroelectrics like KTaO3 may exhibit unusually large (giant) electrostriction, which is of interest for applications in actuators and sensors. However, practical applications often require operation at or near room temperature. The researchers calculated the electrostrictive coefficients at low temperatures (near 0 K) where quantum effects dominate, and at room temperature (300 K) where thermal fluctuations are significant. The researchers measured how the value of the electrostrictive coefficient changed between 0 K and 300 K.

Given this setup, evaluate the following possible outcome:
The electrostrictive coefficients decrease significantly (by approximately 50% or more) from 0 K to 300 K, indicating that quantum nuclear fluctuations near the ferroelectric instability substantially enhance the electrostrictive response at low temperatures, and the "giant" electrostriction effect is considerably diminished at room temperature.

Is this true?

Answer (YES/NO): NO